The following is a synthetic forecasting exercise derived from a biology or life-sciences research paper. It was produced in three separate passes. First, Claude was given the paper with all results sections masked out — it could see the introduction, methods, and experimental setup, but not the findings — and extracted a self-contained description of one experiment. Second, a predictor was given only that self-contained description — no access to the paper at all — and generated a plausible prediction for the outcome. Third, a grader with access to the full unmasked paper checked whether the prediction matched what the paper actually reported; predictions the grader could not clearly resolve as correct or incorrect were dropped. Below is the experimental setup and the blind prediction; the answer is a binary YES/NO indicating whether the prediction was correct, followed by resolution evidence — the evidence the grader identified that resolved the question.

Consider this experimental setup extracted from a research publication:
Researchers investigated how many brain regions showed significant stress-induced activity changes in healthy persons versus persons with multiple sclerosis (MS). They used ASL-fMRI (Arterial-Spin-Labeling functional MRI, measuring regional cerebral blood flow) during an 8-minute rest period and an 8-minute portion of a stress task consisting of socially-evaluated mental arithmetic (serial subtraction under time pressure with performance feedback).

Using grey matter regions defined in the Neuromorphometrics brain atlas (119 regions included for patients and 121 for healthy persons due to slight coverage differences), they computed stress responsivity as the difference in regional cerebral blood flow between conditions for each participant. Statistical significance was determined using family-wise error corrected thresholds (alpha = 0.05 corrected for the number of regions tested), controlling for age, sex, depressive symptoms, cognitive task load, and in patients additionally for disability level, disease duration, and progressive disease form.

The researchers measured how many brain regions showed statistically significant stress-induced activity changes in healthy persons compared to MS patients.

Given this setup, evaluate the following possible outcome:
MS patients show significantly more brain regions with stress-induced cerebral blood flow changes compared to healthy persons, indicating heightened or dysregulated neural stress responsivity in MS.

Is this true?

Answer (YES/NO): NO